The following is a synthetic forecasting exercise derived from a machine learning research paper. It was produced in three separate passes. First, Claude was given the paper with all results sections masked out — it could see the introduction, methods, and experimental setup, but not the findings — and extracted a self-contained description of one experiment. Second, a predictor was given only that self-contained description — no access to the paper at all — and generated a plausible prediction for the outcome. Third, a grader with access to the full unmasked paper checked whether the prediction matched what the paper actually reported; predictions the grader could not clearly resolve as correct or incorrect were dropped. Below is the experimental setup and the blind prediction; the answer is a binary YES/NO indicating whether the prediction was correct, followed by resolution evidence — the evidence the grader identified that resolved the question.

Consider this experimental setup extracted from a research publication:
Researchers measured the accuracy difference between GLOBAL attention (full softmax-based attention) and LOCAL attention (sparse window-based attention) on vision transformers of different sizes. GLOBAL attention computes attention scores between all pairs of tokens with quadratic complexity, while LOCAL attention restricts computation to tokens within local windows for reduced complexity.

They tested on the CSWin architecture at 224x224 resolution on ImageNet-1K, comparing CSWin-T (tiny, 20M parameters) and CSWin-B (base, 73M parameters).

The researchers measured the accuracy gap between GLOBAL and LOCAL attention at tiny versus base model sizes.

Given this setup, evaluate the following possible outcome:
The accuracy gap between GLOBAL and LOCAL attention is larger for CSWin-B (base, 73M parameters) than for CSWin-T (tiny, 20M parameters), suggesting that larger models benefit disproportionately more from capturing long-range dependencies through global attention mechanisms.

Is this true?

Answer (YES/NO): NO